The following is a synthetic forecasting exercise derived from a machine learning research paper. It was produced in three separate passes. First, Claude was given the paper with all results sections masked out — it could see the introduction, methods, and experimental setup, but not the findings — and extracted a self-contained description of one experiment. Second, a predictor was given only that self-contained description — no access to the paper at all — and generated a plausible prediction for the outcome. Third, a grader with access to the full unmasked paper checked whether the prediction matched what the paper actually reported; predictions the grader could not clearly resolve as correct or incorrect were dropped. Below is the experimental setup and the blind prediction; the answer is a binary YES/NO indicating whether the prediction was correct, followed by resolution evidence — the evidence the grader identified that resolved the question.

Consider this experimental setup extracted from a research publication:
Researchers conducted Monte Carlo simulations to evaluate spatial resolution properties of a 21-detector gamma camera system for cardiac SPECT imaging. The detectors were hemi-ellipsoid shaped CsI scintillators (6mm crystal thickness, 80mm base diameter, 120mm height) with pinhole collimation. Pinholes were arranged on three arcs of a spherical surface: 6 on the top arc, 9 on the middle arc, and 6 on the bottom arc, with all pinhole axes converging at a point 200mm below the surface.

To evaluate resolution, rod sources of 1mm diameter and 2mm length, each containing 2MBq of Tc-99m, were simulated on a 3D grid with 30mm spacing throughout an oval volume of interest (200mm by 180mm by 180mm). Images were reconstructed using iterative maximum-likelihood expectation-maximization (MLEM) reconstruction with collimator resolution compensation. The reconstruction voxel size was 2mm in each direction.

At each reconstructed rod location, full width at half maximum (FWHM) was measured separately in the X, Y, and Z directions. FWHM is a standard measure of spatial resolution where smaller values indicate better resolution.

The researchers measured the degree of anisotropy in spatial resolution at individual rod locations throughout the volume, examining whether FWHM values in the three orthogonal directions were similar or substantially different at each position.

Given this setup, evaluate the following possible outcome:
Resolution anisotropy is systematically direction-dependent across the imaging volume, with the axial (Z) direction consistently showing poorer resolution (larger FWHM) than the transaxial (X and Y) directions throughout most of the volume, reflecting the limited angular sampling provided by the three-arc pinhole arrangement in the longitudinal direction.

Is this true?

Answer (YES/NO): NO